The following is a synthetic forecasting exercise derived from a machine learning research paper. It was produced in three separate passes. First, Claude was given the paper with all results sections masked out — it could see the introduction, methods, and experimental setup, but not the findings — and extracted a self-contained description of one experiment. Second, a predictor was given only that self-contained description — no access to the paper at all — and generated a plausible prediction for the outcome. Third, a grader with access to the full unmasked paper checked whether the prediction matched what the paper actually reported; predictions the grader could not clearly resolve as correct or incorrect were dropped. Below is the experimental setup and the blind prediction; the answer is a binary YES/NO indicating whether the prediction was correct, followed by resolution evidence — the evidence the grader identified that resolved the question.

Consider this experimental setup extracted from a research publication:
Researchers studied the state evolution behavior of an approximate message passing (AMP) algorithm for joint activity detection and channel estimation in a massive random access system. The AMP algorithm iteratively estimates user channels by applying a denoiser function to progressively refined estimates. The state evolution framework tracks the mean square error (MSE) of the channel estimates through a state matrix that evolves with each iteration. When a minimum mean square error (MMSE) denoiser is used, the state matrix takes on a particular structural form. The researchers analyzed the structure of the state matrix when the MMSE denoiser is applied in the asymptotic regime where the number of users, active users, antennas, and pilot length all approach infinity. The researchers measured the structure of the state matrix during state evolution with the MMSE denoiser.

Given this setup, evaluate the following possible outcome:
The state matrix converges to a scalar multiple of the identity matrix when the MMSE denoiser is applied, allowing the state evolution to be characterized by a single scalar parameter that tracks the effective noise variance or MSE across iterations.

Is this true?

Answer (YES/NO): YES